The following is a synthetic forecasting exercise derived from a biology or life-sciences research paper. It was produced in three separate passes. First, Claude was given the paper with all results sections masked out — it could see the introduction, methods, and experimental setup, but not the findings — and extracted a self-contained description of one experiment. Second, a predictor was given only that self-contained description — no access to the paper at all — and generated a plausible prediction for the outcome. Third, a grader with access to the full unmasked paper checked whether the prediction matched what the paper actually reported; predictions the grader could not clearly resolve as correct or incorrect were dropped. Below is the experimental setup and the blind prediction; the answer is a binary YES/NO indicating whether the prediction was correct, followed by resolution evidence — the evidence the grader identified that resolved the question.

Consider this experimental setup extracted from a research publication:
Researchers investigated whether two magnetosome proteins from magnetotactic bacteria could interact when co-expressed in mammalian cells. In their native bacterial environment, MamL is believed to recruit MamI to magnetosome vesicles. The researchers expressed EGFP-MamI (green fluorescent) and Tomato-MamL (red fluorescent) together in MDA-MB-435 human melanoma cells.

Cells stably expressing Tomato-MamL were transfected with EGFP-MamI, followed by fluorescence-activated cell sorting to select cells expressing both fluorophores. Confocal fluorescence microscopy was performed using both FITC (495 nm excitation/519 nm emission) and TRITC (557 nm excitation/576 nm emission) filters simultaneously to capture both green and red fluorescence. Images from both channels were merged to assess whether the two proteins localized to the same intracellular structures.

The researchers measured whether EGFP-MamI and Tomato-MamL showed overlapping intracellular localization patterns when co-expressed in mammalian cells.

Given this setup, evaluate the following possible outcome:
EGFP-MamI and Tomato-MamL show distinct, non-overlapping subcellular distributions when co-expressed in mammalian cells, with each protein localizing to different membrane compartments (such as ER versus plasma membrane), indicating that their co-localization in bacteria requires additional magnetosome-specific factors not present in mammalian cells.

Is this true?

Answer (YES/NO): NO